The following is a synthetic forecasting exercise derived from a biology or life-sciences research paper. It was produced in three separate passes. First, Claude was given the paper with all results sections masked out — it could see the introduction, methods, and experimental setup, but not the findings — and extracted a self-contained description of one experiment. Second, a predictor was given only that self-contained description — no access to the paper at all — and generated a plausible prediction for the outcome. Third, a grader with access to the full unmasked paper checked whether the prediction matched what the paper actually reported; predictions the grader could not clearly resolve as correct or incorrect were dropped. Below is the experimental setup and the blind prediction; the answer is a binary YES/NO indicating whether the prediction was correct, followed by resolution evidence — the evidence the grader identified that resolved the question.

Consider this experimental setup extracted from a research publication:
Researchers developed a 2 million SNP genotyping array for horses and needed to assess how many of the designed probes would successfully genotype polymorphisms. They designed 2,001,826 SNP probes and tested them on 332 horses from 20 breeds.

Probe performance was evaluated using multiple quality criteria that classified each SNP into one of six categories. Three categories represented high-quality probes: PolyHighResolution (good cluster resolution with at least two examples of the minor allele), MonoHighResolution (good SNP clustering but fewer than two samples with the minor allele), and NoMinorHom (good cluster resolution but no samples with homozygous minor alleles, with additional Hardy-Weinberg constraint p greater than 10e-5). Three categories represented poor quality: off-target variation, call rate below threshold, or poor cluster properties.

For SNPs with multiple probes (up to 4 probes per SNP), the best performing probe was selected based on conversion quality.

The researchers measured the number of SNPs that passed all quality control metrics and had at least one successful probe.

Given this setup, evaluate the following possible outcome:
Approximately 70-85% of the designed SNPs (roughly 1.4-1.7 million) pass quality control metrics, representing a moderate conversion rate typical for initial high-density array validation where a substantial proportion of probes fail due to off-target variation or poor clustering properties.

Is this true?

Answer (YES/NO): NO